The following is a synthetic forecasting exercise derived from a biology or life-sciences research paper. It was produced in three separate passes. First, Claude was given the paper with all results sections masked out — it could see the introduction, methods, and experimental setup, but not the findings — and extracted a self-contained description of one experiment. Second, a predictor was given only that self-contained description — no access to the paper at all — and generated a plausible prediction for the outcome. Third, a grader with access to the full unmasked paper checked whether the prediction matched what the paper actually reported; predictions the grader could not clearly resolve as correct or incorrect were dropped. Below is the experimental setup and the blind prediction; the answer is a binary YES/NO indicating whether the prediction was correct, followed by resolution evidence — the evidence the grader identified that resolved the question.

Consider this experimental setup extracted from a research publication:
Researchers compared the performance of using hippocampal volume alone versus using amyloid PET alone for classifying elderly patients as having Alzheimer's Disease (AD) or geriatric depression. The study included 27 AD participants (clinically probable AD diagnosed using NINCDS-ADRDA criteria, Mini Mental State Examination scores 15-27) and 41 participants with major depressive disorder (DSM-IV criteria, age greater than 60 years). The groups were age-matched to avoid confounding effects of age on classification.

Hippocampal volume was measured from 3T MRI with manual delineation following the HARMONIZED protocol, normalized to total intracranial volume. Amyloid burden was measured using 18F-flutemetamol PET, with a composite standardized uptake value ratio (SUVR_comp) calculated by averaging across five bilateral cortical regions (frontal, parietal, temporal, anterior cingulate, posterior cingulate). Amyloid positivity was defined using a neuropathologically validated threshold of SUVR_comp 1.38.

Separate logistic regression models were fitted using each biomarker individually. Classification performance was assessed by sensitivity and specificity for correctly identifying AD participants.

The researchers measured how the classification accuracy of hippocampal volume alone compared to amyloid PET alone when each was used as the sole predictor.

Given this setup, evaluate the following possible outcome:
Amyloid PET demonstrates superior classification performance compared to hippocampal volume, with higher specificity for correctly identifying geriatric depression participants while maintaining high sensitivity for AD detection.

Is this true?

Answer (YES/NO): NO